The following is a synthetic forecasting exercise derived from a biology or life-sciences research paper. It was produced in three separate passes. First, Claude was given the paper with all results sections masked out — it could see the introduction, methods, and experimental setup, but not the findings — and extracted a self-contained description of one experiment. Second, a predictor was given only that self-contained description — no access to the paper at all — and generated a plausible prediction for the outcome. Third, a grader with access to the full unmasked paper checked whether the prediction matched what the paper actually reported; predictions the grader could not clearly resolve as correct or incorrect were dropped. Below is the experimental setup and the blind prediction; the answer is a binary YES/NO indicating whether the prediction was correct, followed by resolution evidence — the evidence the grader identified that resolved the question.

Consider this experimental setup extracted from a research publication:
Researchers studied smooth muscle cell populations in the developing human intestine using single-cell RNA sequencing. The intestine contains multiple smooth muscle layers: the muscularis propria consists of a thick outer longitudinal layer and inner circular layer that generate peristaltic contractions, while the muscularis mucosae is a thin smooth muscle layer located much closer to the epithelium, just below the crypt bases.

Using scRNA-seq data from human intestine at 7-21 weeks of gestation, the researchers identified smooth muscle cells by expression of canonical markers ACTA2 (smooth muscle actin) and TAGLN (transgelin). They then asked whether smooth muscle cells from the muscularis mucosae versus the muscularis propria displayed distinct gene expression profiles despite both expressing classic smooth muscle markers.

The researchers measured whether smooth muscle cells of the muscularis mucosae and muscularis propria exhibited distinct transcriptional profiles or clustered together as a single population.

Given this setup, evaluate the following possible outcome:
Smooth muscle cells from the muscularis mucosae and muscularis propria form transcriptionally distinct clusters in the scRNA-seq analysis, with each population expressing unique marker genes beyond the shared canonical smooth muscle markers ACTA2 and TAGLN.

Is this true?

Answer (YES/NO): NO